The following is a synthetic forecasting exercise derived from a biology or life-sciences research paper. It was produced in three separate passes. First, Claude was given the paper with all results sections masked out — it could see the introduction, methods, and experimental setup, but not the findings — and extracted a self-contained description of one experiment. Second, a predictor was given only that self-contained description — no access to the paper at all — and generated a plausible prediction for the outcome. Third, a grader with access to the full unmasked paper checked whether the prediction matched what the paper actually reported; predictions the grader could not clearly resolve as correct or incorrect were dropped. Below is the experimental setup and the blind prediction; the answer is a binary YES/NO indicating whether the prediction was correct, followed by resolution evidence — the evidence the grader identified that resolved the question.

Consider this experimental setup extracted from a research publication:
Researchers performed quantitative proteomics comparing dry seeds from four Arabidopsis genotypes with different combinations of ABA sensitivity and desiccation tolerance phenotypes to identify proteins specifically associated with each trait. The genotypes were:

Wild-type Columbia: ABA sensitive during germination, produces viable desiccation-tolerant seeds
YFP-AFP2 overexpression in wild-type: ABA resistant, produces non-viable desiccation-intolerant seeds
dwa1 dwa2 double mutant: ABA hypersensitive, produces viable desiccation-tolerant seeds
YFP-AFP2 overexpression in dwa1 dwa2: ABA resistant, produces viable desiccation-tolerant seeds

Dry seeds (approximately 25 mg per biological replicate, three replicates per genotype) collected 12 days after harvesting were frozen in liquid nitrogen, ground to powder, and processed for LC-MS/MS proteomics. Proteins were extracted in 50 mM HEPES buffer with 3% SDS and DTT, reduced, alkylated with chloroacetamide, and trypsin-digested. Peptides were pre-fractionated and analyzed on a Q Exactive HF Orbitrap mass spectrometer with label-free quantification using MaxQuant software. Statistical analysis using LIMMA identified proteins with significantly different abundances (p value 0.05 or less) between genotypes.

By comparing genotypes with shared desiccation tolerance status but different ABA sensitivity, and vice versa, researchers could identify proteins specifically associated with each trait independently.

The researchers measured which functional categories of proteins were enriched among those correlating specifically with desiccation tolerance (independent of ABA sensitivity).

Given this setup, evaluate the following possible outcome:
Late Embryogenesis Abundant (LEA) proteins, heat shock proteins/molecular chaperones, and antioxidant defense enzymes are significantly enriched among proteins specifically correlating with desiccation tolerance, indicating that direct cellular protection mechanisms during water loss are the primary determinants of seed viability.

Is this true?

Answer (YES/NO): NO